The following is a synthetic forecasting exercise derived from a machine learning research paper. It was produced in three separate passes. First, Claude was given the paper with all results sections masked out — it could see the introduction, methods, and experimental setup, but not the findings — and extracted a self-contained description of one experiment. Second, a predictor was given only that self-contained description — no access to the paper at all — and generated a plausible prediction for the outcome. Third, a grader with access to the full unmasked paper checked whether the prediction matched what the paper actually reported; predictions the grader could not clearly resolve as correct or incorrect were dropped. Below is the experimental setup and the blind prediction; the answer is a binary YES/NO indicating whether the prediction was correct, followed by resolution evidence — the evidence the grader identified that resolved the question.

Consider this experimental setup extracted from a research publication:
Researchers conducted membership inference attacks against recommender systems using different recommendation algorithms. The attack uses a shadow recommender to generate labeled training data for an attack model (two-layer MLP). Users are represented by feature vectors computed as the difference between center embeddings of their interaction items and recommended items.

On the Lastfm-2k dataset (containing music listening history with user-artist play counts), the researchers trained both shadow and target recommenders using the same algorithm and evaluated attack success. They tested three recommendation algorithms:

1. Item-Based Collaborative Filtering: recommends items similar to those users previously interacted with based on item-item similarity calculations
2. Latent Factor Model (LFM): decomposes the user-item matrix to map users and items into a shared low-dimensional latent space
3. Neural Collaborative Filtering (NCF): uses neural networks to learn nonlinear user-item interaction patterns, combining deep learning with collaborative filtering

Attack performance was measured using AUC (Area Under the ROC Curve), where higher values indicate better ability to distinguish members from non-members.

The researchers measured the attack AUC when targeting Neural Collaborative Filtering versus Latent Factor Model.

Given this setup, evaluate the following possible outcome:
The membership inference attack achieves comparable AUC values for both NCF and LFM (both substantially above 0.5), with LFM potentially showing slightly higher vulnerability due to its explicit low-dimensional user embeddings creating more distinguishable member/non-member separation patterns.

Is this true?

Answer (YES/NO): NO